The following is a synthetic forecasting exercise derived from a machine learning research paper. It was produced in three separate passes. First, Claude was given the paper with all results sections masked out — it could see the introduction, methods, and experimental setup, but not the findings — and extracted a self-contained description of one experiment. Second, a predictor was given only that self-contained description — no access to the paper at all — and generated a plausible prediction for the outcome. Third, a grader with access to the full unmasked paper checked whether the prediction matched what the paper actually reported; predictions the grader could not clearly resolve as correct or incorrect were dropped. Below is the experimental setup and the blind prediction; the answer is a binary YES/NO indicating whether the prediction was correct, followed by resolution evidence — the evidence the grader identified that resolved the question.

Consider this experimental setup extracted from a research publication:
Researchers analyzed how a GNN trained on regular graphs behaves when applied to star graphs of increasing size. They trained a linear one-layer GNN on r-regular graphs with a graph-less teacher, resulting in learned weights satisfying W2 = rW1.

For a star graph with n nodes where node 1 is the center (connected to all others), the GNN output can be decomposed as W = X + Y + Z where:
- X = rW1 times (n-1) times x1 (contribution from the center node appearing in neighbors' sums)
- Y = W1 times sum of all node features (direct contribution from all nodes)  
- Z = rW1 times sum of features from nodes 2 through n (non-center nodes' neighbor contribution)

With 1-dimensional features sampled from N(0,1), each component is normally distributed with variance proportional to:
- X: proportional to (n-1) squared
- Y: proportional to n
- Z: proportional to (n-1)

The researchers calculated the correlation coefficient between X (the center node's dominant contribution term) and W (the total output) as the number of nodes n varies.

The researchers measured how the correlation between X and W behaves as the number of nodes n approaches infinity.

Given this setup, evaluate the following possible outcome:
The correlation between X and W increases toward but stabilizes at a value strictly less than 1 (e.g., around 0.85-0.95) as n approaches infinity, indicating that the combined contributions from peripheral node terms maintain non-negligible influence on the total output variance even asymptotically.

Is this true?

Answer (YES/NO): NO